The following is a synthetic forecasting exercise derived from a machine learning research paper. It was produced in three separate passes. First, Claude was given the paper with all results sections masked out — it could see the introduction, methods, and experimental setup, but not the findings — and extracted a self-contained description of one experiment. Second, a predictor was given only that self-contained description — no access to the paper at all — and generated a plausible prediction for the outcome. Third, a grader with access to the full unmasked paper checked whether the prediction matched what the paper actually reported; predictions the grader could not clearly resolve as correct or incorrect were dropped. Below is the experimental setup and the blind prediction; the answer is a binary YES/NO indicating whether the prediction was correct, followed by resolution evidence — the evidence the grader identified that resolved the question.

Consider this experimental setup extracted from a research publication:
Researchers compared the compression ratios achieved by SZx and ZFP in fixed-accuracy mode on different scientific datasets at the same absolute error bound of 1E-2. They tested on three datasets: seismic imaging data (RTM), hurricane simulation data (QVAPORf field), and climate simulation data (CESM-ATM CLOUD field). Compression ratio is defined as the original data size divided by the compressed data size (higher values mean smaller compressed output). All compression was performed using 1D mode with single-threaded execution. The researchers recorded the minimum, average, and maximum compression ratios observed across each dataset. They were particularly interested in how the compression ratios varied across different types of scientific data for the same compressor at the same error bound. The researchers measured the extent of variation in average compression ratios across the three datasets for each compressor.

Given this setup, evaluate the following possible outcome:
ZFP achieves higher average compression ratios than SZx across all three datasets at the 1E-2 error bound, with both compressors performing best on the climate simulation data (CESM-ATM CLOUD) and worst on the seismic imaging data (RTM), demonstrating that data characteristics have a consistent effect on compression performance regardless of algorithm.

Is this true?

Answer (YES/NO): NO